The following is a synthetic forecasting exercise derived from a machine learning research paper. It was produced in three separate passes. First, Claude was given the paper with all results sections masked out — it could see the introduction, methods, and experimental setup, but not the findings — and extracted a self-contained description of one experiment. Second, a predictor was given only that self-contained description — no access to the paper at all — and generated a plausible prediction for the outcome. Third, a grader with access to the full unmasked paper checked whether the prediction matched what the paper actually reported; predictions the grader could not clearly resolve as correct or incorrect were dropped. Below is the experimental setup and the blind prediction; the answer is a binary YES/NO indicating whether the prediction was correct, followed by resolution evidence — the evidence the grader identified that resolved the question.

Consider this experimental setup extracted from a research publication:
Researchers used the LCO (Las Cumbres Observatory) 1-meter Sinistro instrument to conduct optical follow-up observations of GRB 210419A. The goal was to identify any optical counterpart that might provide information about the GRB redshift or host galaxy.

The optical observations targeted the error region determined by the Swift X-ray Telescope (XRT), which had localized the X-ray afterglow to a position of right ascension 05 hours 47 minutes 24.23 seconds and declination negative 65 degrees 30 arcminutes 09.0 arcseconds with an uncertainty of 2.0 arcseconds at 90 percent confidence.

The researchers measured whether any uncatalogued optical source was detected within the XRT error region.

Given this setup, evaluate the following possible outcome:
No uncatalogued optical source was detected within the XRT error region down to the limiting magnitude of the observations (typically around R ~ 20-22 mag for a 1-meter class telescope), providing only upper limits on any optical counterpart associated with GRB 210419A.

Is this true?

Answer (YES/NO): YES